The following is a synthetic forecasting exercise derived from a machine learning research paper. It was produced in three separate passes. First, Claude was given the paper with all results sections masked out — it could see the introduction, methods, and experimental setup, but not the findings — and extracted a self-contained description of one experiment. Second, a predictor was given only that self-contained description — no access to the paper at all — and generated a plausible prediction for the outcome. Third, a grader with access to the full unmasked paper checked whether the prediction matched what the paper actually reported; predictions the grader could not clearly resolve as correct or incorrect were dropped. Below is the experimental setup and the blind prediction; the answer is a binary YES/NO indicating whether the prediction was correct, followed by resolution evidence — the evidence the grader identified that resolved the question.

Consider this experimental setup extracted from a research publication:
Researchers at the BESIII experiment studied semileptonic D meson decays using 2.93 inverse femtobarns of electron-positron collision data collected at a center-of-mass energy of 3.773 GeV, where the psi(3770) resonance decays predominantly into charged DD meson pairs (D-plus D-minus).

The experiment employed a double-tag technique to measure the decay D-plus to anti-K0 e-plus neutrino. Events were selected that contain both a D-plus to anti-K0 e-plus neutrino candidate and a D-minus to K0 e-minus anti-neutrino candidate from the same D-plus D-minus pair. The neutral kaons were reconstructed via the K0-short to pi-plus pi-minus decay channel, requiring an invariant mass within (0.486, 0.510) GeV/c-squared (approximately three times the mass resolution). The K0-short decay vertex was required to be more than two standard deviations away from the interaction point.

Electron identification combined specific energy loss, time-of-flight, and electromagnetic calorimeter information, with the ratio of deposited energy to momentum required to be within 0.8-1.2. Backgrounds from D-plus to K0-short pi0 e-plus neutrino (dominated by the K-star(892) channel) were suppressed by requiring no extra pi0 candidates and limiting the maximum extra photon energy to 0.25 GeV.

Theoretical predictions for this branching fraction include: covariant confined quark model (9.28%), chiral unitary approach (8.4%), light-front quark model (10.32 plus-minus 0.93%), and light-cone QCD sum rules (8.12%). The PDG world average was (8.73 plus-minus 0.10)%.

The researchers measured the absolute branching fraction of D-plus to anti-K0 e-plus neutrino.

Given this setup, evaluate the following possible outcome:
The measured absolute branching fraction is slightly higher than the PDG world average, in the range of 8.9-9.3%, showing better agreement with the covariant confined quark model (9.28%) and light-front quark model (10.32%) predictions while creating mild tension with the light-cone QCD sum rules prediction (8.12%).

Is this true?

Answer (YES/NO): NO